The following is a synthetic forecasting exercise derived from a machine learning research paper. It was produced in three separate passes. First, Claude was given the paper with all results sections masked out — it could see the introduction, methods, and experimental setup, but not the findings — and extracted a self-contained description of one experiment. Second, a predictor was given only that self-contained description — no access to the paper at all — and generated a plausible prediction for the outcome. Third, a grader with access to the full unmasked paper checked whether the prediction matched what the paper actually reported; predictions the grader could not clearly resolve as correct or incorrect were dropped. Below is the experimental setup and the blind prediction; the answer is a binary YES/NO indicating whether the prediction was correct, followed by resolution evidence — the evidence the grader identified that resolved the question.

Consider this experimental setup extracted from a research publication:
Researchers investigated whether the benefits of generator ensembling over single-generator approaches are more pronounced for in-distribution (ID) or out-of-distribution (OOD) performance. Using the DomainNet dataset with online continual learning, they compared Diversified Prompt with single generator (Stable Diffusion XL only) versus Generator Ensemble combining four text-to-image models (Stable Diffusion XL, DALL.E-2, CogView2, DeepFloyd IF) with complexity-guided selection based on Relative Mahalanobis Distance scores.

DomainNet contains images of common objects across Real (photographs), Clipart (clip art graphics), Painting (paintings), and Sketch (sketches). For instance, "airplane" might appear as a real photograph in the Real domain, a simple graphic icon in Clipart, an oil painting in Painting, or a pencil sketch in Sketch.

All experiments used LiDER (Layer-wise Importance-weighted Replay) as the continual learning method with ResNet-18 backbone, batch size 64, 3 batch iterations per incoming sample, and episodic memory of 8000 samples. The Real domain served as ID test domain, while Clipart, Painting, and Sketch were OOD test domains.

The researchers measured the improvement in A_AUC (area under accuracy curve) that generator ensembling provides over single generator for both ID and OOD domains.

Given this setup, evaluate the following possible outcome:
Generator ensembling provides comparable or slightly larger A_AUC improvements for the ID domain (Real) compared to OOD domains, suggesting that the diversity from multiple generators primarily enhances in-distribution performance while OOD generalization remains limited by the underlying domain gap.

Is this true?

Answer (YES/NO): NO